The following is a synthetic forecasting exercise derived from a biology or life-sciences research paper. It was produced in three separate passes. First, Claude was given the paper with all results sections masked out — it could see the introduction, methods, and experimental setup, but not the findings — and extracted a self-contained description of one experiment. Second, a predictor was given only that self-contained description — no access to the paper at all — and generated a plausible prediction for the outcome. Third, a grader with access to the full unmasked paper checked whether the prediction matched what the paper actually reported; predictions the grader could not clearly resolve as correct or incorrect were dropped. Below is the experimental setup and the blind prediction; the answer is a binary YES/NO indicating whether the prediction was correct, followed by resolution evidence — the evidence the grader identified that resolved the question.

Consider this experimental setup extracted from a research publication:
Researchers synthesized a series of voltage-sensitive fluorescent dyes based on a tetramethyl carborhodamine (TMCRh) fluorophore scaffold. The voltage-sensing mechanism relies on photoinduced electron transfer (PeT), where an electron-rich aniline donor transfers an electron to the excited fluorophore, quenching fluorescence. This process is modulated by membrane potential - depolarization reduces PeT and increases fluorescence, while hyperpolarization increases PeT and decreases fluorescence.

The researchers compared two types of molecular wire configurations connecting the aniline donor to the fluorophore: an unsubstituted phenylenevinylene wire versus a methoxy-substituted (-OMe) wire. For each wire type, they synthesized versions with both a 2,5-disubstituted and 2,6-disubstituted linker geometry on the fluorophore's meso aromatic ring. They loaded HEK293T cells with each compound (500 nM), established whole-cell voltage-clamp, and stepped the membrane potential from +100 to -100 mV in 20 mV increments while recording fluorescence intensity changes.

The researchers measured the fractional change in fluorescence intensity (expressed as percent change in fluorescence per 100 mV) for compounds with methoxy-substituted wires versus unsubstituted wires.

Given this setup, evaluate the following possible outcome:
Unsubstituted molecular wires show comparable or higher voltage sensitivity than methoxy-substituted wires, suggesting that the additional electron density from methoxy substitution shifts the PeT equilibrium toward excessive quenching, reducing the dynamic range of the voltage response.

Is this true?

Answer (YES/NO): NO